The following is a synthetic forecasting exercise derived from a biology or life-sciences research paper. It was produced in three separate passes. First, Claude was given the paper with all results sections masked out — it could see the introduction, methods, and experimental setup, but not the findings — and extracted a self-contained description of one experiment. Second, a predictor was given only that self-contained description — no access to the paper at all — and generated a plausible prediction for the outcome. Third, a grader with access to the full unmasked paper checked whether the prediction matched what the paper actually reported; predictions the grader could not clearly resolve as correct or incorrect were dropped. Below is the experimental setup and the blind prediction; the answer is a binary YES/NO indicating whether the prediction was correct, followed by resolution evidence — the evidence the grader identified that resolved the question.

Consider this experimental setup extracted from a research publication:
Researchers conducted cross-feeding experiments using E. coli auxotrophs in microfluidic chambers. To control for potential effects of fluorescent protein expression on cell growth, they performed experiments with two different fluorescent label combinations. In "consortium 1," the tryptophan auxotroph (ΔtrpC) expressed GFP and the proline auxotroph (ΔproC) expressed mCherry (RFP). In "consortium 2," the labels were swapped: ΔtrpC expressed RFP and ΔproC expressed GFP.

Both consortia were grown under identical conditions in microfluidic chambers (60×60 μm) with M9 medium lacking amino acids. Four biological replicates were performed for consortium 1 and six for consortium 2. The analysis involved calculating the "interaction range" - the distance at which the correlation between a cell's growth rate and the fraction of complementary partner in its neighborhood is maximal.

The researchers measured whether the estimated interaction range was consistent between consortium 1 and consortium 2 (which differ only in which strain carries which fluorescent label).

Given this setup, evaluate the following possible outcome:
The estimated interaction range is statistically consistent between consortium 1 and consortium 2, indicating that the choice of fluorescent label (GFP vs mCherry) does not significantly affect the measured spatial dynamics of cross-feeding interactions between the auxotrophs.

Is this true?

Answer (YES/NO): YES